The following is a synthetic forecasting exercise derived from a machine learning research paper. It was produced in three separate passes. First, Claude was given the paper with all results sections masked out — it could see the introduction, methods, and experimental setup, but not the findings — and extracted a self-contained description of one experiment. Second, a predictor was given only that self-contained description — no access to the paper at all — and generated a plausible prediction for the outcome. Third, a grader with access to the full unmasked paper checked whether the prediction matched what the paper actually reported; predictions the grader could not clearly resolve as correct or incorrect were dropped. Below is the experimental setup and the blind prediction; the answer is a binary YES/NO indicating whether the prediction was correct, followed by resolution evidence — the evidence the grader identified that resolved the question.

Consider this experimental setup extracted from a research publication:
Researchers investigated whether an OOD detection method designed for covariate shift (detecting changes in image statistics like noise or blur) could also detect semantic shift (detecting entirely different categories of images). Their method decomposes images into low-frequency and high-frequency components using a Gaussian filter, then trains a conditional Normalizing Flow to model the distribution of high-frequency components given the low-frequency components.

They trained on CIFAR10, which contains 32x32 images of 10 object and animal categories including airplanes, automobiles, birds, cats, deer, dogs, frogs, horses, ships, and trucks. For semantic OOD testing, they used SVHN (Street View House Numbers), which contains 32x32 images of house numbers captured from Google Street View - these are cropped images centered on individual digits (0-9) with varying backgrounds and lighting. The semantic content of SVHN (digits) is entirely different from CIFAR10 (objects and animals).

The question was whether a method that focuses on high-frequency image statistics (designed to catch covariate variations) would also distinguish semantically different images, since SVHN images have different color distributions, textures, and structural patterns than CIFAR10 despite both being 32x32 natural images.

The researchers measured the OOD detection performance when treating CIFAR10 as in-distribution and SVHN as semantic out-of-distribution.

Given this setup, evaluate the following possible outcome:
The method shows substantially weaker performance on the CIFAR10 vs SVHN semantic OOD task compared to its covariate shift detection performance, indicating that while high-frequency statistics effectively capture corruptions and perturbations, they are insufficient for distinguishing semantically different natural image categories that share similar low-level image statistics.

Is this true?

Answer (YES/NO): NO